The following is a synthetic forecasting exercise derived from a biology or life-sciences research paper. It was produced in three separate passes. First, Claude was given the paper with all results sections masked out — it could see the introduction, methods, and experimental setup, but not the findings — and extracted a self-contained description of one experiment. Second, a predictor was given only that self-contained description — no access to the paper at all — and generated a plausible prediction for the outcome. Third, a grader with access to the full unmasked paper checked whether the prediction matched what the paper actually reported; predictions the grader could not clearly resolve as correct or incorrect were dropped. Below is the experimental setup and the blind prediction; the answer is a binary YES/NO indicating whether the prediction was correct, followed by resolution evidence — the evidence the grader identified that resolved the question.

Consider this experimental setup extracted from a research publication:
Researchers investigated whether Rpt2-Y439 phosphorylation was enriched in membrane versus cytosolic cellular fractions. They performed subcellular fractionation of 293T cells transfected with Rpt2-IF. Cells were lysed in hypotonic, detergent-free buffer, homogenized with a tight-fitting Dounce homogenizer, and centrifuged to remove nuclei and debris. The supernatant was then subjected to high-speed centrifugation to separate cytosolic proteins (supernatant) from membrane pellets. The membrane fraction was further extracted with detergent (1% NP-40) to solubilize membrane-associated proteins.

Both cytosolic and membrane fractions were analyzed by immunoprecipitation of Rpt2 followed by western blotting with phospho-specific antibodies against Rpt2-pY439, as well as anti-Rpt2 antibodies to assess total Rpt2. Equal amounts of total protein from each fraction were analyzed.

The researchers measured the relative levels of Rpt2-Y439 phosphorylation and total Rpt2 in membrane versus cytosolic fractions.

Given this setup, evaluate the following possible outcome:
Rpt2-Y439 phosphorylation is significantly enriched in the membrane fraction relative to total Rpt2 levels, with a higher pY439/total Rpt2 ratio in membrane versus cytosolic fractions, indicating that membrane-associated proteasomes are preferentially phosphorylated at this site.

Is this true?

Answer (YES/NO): YES